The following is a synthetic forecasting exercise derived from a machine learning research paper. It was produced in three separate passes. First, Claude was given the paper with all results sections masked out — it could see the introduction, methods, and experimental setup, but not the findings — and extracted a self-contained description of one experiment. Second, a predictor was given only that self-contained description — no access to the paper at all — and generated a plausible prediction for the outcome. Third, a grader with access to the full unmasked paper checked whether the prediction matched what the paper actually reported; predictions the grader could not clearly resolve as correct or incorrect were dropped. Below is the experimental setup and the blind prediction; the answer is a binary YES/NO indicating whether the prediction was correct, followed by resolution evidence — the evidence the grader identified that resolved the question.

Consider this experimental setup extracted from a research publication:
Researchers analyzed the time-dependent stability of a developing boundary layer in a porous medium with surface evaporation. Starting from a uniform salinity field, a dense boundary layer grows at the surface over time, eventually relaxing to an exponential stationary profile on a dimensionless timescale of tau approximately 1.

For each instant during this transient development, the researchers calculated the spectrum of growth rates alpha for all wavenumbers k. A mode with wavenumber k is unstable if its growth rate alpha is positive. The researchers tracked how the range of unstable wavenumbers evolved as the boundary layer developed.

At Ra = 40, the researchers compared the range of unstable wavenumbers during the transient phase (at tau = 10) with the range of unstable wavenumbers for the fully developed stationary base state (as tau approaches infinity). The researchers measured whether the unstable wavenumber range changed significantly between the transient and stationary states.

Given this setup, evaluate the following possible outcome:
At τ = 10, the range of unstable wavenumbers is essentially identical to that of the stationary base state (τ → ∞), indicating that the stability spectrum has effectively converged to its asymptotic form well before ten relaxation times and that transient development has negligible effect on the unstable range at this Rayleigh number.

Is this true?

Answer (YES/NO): YES